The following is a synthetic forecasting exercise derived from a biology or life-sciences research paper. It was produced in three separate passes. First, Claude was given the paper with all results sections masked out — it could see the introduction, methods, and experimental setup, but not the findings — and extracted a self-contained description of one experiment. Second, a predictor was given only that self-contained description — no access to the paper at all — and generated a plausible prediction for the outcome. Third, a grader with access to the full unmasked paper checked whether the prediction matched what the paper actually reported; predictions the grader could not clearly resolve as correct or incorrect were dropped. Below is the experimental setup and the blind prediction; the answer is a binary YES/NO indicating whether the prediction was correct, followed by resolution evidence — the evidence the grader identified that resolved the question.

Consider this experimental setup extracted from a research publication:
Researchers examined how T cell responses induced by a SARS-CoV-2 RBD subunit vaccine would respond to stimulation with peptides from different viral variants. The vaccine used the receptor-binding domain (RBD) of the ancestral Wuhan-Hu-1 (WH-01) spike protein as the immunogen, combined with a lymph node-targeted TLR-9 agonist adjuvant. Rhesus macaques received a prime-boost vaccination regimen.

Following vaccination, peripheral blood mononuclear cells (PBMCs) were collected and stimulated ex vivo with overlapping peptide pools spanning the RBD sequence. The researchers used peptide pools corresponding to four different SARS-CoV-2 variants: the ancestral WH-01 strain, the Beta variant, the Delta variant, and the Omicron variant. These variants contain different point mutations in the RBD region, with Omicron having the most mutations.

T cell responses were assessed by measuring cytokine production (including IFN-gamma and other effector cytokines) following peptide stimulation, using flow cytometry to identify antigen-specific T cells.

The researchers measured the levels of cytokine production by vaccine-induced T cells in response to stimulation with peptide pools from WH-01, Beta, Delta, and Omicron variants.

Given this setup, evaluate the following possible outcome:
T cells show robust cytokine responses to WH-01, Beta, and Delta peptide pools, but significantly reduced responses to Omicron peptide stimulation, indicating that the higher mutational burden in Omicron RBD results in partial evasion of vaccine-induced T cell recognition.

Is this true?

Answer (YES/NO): NO